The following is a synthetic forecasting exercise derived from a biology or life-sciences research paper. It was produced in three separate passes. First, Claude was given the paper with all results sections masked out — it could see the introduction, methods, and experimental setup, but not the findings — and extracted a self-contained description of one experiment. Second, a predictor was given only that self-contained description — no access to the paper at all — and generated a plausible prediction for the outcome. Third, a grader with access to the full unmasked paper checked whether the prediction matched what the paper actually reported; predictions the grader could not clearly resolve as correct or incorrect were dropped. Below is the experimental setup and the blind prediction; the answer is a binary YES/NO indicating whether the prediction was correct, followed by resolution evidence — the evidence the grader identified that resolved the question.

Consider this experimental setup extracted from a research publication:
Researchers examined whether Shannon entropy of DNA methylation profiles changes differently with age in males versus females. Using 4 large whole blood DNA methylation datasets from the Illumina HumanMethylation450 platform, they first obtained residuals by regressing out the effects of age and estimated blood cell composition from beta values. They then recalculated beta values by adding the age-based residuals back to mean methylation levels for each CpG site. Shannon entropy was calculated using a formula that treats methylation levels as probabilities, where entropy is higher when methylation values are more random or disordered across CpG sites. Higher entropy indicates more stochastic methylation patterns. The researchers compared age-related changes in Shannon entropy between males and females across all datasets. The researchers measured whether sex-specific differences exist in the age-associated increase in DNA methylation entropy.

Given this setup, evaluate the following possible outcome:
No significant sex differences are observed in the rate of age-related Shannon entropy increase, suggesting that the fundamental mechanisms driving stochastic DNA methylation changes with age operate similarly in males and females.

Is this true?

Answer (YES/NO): YES